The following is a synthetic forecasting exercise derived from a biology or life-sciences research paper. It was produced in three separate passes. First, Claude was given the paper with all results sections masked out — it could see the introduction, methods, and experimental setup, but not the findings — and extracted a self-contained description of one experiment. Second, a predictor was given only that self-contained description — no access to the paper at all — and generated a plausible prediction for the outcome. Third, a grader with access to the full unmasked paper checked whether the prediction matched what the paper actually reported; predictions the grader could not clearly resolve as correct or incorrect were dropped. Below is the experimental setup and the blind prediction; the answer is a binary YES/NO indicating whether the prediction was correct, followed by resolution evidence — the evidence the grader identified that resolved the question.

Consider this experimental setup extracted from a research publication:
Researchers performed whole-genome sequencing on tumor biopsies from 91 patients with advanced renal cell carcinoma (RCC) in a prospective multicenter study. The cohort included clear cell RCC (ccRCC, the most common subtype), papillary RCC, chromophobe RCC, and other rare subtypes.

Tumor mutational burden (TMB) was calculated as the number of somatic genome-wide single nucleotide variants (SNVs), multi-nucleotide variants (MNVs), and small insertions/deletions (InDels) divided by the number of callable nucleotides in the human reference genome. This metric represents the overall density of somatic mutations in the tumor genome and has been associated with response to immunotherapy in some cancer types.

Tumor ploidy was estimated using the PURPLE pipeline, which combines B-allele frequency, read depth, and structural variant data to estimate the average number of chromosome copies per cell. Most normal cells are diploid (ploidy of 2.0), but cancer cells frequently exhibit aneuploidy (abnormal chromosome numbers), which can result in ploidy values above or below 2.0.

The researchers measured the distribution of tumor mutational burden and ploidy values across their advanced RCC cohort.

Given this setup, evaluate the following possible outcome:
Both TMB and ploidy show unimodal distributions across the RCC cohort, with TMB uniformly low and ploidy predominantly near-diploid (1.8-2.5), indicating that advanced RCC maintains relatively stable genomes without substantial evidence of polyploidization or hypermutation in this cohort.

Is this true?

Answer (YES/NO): NO